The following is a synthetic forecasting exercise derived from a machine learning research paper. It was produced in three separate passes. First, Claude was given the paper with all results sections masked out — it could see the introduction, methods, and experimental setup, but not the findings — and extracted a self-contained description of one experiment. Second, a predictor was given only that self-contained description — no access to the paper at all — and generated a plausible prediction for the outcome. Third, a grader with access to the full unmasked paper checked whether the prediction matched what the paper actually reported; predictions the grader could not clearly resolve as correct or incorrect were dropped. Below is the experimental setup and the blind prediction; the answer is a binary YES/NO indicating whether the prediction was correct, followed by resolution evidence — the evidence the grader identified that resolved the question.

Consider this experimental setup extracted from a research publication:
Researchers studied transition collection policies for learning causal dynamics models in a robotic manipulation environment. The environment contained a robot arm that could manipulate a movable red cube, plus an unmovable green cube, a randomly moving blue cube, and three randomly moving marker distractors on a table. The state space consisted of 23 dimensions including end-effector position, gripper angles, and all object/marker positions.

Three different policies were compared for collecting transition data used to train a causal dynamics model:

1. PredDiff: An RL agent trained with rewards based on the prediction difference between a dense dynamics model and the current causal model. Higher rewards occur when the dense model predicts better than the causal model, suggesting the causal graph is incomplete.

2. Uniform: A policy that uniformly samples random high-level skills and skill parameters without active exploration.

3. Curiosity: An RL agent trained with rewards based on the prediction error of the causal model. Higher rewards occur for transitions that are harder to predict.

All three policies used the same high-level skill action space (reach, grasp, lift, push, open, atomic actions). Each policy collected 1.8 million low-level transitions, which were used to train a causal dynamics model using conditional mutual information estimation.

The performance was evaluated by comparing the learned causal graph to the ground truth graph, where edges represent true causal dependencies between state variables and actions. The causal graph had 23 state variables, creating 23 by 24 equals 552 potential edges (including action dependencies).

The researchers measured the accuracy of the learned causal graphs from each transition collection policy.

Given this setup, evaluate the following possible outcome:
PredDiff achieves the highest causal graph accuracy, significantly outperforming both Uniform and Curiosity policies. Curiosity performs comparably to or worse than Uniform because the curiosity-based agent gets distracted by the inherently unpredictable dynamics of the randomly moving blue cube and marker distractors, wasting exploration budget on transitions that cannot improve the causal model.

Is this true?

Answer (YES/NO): NO